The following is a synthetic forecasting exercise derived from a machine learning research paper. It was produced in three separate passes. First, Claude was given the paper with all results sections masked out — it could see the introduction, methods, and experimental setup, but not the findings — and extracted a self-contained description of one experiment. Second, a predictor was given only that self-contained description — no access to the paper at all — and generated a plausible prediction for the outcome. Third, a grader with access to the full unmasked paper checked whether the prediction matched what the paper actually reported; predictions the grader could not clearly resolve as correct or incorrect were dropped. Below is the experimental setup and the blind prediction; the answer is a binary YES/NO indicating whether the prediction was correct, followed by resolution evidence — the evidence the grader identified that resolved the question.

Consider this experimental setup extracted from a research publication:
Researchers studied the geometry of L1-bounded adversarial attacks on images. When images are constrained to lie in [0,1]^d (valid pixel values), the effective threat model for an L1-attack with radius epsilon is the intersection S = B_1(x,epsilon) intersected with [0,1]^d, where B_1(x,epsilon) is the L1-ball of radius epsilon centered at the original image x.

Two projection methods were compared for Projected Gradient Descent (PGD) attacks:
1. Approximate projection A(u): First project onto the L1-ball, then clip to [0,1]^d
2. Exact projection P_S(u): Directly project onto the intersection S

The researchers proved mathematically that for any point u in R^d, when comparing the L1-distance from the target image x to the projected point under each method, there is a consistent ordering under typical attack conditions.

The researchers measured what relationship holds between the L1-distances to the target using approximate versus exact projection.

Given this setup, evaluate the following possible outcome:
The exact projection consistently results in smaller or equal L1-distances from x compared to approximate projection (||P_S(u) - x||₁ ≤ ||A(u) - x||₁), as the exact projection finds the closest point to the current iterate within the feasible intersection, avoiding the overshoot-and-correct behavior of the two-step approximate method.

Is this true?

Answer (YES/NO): NO